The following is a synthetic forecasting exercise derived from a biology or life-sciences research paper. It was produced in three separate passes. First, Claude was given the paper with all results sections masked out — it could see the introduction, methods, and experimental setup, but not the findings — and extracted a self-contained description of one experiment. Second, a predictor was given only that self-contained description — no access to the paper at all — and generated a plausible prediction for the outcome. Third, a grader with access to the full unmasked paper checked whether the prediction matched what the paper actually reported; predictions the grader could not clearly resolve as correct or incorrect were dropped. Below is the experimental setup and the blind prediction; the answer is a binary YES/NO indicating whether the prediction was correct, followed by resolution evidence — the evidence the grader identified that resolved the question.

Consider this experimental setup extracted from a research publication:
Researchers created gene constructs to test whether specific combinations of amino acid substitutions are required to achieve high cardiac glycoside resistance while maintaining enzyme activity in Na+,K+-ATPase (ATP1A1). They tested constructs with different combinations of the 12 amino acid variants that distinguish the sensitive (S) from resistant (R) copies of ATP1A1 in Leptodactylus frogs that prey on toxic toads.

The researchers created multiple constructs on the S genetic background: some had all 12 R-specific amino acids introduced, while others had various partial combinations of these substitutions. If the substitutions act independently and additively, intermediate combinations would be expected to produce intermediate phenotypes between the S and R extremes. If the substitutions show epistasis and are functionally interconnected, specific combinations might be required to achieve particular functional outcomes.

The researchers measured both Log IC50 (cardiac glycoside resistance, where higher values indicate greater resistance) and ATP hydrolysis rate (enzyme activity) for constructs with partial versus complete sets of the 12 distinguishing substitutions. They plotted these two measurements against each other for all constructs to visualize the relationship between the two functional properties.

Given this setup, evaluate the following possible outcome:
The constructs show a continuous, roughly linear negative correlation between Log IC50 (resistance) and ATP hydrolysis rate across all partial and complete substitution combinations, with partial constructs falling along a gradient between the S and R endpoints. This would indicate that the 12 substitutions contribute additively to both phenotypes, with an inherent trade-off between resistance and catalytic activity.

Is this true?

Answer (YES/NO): NO